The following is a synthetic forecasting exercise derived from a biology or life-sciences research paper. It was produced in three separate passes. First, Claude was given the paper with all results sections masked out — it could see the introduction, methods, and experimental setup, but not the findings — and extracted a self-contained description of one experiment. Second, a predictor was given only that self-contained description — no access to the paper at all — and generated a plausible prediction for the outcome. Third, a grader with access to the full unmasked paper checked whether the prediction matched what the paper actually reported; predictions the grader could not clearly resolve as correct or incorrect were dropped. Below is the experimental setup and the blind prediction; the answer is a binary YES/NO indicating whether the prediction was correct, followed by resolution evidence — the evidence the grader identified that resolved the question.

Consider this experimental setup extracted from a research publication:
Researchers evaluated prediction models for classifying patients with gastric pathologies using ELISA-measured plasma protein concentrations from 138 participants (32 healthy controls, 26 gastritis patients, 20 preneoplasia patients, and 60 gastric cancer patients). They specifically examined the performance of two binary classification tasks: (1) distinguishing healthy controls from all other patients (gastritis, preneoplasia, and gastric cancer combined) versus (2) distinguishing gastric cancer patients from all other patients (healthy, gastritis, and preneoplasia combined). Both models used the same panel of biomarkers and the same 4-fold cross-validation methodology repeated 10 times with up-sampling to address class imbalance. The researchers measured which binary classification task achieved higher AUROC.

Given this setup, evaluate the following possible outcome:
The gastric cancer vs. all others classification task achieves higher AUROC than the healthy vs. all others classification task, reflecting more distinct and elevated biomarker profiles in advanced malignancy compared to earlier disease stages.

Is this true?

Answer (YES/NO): NO